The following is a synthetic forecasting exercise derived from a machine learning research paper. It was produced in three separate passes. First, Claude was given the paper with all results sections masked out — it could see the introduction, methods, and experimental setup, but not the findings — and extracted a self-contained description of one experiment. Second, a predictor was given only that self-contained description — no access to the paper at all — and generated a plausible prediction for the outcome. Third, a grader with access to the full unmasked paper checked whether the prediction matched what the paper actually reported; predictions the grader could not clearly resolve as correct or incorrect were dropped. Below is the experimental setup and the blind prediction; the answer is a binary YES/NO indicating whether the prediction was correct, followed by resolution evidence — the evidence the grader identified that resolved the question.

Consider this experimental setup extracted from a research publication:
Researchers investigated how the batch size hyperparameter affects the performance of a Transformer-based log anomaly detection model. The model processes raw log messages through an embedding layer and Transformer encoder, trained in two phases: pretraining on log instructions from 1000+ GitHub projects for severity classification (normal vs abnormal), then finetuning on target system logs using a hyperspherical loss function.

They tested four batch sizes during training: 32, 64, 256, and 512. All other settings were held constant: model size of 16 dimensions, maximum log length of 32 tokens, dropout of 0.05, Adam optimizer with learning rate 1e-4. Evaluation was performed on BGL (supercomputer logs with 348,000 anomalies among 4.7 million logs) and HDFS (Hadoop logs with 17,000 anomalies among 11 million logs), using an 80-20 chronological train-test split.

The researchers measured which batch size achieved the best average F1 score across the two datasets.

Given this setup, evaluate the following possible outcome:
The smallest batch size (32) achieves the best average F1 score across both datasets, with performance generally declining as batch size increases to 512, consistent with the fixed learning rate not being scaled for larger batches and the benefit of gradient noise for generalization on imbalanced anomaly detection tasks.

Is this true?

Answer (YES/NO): NO